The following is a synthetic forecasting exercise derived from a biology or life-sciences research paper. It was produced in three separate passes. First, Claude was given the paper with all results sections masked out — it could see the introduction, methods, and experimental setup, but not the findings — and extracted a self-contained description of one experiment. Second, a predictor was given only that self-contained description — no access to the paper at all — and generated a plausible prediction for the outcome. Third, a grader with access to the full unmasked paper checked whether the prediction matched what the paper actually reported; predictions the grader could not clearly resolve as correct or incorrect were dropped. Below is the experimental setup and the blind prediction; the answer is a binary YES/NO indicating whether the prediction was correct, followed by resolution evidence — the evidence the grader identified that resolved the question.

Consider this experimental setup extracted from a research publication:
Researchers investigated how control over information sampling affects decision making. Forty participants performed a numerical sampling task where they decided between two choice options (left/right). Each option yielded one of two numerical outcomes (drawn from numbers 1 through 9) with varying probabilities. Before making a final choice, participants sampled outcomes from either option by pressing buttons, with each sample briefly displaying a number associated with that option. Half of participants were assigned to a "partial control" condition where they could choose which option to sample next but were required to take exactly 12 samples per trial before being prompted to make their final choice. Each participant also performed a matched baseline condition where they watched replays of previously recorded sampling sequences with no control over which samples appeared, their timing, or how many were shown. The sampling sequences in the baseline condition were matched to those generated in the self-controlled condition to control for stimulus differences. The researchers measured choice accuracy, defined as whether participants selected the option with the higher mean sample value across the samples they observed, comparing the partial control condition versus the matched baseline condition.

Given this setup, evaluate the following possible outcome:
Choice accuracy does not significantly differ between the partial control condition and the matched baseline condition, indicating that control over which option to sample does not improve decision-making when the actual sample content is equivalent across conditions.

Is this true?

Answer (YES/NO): YES